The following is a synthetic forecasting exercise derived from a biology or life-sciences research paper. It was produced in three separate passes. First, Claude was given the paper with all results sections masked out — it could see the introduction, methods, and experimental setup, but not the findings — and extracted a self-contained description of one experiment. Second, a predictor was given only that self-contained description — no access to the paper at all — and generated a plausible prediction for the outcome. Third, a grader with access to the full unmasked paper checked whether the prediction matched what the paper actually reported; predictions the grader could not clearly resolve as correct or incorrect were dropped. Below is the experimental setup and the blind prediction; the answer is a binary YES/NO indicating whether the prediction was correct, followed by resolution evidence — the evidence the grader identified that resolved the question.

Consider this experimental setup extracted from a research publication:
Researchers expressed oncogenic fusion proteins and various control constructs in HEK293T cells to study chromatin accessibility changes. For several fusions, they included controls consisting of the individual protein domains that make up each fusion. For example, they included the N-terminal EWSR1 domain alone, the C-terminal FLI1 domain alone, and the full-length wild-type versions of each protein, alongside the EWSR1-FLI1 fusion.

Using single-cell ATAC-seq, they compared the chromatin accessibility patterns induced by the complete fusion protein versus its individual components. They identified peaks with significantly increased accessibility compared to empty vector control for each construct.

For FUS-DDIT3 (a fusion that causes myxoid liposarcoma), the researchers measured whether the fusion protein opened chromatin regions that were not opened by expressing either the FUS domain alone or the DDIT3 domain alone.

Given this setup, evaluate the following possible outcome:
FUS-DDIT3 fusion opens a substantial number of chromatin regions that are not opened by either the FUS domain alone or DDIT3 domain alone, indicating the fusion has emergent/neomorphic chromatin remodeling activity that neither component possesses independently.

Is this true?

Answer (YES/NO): NO